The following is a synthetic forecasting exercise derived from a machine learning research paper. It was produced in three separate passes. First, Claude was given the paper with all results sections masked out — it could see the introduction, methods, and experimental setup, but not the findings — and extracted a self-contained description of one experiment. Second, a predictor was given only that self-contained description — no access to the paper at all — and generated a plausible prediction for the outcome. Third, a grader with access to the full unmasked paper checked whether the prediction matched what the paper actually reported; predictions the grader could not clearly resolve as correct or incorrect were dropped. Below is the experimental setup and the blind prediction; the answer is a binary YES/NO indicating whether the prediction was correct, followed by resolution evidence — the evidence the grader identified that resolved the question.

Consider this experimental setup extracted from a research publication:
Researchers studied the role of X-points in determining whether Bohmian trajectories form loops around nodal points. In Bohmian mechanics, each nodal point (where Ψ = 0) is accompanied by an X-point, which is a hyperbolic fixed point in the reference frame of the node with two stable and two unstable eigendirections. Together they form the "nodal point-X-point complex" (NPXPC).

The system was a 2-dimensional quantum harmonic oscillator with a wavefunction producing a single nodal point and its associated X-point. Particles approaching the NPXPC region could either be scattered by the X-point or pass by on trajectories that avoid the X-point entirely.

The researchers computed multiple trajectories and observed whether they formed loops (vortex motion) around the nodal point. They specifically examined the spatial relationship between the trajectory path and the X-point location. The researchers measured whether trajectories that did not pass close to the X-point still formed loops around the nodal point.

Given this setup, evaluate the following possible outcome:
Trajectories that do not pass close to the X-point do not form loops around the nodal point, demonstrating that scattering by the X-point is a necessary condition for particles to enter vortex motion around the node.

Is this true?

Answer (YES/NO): YES